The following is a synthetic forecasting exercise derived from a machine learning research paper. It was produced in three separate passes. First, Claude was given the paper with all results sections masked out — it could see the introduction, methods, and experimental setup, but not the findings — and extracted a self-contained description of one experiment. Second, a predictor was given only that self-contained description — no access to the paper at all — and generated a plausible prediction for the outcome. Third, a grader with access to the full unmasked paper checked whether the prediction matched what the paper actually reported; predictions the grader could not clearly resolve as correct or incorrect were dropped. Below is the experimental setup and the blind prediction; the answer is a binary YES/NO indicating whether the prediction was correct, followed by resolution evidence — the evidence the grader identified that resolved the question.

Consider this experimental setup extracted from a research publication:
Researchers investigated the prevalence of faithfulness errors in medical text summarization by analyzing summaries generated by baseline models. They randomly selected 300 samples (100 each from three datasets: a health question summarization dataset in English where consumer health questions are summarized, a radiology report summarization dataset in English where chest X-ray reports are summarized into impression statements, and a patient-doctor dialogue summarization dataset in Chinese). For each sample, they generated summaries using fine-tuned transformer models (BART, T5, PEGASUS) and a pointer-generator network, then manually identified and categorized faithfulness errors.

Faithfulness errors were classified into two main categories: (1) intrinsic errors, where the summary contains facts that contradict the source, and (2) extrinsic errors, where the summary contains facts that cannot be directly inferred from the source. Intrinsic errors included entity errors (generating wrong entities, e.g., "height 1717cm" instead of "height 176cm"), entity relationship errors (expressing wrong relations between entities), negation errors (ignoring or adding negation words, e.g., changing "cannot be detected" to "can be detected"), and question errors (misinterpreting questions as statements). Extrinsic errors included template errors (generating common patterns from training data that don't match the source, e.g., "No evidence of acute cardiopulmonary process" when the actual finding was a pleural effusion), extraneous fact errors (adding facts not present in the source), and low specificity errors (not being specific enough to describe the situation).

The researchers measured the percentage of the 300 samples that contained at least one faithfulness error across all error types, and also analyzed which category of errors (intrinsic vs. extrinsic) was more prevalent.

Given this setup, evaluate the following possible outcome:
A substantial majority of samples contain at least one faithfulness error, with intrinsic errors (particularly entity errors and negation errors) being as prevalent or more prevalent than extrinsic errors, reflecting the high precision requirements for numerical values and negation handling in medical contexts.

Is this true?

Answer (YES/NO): NO